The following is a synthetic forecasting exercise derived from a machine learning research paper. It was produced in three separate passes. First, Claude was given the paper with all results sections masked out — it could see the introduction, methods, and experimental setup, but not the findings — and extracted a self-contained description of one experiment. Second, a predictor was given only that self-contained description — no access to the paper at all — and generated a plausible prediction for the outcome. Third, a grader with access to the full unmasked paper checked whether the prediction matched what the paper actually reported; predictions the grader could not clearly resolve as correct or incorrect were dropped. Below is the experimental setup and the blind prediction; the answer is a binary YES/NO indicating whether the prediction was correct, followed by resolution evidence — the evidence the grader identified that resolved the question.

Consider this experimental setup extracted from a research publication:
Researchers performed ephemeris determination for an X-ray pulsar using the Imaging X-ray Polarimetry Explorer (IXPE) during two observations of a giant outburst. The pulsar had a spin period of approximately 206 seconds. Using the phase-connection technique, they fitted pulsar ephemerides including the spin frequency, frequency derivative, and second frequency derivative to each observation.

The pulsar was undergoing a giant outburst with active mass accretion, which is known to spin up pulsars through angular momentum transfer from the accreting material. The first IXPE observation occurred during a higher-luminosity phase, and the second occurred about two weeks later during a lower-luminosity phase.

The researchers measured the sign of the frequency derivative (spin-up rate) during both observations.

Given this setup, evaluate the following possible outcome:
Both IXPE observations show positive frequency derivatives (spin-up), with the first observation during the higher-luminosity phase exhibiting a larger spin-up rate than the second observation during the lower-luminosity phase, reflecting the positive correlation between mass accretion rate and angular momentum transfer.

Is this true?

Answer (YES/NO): YES